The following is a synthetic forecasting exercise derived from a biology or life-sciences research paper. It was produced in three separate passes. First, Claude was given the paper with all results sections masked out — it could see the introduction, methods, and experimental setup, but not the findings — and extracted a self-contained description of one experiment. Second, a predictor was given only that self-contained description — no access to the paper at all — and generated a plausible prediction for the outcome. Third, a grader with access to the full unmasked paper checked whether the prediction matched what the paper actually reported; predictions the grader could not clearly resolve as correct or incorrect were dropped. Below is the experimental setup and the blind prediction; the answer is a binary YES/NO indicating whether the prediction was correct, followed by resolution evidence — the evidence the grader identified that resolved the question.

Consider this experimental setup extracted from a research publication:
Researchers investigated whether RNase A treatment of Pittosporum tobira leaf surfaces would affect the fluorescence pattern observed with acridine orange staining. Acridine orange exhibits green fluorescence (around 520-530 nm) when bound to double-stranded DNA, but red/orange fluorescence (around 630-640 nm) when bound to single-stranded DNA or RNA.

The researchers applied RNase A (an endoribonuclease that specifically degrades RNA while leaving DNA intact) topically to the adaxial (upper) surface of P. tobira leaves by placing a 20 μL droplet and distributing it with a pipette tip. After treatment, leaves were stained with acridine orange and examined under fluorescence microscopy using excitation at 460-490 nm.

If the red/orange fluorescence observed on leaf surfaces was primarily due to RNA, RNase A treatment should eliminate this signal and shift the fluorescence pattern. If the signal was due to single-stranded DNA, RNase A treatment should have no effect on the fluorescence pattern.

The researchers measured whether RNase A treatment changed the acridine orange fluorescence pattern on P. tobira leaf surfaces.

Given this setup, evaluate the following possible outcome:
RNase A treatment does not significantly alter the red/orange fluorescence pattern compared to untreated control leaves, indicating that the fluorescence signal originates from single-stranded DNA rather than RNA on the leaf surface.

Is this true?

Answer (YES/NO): YES